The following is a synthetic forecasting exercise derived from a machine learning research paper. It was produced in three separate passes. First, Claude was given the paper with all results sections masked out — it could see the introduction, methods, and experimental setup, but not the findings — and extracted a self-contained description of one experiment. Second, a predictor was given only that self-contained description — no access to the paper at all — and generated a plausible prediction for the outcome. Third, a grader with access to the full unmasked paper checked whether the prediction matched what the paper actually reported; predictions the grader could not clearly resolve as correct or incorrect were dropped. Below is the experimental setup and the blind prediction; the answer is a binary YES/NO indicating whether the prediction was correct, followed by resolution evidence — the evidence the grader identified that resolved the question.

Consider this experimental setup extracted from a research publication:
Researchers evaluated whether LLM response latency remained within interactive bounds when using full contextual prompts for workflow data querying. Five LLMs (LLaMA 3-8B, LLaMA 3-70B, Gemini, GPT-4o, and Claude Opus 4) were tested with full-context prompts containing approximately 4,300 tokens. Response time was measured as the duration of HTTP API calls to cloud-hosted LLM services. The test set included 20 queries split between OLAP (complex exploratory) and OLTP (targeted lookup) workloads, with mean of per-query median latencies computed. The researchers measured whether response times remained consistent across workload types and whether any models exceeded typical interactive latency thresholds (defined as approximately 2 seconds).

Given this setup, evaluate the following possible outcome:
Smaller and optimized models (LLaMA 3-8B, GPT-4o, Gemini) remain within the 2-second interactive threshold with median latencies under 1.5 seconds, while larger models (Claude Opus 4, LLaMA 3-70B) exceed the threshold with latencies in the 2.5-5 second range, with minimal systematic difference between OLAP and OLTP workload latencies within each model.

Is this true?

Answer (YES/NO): NO